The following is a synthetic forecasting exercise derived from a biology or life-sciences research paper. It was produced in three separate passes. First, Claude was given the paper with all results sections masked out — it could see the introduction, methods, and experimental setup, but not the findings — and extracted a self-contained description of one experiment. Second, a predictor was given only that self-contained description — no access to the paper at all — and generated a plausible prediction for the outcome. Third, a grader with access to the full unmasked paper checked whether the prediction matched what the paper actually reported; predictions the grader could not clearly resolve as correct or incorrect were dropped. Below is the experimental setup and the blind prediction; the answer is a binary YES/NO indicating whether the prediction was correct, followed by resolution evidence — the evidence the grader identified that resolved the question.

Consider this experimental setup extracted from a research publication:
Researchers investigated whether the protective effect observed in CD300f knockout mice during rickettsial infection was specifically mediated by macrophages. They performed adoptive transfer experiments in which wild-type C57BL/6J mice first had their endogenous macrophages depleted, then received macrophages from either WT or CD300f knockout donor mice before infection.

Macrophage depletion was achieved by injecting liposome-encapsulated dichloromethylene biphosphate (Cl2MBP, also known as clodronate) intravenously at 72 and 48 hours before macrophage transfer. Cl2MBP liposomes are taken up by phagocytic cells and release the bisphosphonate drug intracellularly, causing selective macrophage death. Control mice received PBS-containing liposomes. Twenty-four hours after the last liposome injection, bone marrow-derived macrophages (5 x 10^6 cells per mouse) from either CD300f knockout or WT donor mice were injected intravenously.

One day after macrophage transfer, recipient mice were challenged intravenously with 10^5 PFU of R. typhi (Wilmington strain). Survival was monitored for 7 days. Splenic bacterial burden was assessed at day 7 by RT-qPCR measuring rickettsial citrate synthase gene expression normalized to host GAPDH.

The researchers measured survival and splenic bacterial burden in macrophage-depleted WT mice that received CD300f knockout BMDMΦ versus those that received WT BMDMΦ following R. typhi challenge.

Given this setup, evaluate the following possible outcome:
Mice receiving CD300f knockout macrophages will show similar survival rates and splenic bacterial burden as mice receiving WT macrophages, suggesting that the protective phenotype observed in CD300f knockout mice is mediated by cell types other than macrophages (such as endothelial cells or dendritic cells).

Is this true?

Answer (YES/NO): NO